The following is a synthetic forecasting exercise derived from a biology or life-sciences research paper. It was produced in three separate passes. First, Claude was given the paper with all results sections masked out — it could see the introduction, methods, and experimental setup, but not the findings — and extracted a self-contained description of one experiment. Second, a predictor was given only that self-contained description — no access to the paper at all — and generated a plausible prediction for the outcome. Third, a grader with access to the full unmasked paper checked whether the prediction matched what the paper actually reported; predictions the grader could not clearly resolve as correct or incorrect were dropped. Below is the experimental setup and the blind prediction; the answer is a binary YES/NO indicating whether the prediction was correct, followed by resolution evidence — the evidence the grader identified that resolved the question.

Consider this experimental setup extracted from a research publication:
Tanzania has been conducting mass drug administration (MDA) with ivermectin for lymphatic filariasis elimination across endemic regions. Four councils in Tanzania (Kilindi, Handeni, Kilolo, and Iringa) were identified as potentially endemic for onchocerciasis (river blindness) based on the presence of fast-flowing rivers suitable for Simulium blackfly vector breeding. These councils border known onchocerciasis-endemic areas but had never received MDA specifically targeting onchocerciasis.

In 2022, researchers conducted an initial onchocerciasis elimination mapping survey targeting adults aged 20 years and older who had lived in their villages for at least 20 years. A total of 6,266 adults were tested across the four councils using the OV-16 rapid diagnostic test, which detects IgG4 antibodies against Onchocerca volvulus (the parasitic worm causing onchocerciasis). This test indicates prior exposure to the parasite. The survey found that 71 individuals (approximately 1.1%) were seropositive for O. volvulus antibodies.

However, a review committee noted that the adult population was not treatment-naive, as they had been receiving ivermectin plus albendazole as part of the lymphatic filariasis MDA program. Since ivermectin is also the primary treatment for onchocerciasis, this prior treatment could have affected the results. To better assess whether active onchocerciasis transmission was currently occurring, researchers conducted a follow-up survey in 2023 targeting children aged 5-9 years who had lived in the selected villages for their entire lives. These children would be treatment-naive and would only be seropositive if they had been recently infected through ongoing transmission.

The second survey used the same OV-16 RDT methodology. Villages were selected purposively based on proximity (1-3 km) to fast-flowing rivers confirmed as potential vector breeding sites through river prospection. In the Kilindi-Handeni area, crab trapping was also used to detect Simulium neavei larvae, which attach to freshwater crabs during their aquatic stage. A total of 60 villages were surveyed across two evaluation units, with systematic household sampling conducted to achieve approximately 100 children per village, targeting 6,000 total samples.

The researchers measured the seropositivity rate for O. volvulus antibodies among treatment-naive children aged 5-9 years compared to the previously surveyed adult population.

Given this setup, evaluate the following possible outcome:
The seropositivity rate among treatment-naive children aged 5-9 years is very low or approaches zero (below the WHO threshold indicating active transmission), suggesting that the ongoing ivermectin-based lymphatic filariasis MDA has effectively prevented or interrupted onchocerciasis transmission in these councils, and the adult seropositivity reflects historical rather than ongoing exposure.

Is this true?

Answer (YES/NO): YES